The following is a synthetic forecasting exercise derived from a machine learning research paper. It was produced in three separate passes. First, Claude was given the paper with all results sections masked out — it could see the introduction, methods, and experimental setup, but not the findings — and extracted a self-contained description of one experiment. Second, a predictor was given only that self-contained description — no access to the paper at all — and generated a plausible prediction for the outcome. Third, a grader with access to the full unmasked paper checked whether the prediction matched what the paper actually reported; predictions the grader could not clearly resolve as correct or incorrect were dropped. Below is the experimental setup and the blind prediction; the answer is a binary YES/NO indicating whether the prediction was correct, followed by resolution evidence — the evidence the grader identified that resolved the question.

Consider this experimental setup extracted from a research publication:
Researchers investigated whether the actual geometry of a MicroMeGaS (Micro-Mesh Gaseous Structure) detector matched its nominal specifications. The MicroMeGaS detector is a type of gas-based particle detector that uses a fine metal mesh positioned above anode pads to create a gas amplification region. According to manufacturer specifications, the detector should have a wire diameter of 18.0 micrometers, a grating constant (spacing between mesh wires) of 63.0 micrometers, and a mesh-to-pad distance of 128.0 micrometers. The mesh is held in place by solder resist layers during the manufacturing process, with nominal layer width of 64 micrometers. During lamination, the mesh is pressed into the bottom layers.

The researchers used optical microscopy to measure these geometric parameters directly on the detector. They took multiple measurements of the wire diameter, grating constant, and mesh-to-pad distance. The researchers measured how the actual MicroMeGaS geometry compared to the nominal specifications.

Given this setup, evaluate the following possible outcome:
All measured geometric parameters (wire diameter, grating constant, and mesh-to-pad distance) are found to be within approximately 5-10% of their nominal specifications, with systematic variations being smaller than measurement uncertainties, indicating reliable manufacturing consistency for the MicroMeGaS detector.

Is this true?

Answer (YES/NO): NO